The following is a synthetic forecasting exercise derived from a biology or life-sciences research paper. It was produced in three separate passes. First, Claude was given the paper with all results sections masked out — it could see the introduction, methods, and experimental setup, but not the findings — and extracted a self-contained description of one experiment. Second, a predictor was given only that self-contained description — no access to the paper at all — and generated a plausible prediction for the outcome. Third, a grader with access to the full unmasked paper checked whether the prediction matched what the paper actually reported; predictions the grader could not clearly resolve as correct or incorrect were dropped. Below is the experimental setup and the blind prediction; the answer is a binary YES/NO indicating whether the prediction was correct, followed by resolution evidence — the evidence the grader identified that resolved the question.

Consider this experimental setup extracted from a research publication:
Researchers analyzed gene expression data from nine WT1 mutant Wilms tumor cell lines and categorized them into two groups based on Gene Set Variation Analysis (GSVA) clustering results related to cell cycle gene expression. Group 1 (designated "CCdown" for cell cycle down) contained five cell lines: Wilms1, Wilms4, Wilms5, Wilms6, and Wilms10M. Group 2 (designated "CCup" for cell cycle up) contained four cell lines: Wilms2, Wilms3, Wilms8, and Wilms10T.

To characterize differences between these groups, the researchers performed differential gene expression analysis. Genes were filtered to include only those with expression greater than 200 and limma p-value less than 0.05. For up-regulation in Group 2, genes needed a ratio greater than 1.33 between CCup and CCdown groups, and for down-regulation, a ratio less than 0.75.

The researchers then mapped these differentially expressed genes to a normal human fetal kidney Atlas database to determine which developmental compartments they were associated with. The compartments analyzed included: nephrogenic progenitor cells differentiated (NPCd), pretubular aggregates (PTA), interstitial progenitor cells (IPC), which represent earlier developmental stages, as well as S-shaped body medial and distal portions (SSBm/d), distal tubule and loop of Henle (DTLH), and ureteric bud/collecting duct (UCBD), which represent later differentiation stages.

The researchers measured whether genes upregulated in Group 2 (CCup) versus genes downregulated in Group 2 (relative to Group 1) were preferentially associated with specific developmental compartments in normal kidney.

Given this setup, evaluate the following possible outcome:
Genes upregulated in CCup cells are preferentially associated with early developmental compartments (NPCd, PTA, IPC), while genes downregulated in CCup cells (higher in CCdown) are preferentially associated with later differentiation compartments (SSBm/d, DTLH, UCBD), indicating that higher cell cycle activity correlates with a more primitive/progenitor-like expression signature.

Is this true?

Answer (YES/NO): YES